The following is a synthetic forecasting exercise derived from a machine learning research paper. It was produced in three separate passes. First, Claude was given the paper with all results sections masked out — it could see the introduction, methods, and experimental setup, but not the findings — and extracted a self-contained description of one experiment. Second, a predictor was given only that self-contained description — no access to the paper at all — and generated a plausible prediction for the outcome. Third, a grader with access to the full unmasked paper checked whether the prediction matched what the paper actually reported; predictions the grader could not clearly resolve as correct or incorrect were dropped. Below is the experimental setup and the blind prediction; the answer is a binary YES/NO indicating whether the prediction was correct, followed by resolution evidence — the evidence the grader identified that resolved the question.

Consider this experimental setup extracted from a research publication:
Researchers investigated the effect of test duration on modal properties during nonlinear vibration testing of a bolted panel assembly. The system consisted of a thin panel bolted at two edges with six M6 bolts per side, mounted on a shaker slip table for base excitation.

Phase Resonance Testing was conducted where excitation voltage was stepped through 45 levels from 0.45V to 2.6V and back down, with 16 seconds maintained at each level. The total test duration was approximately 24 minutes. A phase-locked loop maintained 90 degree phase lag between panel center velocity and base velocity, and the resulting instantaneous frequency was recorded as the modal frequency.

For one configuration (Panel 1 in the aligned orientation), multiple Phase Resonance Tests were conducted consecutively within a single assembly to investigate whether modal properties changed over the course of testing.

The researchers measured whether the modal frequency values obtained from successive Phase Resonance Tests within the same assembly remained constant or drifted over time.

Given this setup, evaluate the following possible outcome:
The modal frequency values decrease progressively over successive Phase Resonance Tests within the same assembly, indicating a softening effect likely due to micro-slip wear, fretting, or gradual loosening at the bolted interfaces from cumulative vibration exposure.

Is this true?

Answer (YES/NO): NO